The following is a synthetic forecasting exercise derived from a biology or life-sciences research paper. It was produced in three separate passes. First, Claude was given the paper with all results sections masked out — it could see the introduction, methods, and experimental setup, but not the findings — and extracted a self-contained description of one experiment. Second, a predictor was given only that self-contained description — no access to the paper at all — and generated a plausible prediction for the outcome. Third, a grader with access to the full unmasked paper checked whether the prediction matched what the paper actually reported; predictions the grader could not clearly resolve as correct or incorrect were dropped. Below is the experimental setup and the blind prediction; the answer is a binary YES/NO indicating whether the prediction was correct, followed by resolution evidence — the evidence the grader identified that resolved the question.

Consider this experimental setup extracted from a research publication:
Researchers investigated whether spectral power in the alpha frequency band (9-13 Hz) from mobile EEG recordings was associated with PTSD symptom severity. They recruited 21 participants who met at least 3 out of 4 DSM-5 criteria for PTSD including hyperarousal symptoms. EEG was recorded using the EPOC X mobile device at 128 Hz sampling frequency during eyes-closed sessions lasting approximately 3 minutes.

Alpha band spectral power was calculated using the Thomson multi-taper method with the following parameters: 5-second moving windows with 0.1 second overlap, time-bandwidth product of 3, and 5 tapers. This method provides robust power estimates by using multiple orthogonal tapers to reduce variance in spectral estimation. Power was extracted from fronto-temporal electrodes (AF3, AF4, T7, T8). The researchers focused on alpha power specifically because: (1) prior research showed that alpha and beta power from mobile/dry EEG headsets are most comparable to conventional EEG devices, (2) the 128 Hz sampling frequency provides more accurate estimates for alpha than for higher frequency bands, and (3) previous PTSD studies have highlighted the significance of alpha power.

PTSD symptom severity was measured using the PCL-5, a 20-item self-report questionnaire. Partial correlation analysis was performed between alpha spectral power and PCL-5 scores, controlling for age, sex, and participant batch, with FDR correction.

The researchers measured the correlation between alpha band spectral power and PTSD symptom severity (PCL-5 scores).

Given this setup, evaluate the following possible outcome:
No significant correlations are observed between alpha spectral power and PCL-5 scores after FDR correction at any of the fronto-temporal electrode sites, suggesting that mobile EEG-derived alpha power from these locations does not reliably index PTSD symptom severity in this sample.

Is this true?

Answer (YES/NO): NO